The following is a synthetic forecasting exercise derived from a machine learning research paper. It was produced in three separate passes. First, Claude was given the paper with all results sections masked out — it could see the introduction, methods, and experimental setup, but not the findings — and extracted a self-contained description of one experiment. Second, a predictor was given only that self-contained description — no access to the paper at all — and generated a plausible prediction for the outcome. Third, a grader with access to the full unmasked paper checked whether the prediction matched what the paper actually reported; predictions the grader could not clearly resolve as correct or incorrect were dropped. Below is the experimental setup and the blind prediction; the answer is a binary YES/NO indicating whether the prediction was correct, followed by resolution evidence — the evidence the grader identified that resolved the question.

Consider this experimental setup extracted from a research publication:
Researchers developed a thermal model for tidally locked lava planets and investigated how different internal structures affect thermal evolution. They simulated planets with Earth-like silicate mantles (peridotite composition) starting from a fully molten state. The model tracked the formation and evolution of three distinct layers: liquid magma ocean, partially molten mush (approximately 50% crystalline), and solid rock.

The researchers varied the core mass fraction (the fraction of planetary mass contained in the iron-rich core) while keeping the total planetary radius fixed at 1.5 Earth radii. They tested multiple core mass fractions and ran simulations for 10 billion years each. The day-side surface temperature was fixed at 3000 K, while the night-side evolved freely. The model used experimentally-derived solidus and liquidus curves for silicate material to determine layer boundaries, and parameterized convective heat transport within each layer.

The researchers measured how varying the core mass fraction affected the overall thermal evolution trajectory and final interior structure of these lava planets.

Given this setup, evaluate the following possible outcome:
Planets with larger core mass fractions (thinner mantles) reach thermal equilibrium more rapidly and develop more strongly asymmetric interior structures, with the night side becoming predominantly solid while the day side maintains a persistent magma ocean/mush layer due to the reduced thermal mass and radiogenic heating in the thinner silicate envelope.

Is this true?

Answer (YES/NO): NO